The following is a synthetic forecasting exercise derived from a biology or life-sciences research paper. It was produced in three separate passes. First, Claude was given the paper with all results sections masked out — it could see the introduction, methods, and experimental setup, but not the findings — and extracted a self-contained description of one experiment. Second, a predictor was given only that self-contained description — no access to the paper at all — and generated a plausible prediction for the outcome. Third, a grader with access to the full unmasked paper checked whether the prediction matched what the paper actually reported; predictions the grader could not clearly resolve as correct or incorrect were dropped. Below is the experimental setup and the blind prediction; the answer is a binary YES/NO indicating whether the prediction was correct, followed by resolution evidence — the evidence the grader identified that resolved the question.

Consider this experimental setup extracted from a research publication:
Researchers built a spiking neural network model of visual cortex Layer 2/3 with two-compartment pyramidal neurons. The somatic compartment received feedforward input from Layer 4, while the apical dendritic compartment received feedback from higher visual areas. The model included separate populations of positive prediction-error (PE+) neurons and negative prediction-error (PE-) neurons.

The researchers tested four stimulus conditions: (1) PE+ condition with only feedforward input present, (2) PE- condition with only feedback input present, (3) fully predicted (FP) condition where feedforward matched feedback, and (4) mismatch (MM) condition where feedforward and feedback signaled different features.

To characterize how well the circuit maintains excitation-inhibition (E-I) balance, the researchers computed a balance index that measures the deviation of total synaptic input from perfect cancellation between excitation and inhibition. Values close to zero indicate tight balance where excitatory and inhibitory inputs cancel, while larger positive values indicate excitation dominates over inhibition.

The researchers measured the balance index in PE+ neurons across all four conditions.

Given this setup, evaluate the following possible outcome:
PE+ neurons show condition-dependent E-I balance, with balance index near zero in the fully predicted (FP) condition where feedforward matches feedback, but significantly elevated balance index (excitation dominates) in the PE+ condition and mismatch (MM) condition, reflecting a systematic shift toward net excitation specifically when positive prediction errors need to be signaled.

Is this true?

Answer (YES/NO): YES